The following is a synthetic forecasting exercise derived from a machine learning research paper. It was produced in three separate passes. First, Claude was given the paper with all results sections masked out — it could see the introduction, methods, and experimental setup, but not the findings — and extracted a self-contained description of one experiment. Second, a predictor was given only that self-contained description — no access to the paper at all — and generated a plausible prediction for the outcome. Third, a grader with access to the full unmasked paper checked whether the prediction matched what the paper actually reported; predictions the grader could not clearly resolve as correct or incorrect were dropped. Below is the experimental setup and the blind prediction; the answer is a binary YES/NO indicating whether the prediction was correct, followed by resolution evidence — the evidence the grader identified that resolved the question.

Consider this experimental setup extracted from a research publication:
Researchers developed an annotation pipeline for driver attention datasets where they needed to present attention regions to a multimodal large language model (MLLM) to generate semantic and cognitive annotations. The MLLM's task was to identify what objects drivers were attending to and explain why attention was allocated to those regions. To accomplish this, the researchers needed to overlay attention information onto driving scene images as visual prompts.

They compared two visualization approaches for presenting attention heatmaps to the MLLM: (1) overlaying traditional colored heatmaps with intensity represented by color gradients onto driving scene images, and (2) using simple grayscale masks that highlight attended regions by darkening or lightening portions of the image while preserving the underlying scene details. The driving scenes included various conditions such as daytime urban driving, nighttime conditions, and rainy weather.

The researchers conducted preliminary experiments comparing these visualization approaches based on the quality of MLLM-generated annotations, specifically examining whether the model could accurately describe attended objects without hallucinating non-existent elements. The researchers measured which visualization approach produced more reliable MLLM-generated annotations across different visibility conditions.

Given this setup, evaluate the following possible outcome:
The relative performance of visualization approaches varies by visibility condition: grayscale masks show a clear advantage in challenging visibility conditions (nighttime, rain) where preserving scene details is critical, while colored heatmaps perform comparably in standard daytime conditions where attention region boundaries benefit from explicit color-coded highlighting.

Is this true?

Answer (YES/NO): NO